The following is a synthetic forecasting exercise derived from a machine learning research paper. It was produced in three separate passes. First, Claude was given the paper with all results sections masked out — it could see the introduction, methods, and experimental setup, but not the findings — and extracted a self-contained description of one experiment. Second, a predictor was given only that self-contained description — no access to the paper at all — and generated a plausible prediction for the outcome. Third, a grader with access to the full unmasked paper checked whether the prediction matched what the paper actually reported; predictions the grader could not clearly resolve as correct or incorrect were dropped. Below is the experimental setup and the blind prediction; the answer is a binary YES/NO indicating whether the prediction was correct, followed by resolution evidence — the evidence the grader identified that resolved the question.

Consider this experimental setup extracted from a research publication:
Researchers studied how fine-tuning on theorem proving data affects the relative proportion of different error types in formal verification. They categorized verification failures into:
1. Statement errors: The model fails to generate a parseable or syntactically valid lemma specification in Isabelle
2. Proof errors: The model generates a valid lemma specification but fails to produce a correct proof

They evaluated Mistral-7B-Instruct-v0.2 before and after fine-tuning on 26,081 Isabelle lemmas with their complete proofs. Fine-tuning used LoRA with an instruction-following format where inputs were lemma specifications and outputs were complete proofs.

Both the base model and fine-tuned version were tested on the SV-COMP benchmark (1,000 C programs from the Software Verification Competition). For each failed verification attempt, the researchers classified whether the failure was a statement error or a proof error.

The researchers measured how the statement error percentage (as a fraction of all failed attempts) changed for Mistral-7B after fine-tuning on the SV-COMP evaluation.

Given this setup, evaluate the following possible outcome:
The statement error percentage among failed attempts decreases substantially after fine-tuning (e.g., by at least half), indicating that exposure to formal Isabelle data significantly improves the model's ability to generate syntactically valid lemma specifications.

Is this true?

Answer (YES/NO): NO